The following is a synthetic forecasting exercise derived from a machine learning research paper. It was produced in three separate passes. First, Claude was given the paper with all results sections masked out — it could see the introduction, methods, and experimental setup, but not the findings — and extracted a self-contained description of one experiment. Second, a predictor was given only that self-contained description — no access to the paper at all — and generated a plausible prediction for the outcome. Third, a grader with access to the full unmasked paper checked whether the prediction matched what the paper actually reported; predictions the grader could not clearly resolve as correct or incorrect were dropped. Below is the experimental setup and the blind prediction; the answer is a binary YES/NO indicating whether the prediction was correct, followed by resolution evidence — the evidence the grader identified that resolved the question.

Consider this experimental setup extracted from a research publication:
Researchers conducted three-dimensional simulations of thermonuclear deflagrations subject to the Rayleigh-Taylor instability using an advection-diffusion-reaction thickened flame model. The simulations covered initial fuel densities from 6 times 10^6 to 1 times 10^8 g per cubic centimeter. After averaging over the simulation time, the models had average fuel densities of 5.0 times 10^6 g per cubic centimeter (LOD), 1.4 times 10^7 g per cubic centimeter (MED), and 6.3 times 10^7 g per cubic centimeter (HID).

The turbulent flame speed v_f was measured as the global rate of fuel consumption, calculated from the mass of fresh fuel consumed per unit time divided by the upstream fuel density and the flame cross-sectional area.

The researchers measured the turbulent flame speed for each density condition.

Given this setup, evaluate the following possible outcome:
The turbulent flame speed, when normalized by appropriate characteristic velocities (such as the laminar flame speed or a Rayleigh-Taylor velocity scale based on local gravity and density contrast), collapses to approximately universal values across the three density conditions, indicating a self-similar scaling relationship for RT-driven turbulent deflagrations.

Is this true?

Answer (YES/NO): NO